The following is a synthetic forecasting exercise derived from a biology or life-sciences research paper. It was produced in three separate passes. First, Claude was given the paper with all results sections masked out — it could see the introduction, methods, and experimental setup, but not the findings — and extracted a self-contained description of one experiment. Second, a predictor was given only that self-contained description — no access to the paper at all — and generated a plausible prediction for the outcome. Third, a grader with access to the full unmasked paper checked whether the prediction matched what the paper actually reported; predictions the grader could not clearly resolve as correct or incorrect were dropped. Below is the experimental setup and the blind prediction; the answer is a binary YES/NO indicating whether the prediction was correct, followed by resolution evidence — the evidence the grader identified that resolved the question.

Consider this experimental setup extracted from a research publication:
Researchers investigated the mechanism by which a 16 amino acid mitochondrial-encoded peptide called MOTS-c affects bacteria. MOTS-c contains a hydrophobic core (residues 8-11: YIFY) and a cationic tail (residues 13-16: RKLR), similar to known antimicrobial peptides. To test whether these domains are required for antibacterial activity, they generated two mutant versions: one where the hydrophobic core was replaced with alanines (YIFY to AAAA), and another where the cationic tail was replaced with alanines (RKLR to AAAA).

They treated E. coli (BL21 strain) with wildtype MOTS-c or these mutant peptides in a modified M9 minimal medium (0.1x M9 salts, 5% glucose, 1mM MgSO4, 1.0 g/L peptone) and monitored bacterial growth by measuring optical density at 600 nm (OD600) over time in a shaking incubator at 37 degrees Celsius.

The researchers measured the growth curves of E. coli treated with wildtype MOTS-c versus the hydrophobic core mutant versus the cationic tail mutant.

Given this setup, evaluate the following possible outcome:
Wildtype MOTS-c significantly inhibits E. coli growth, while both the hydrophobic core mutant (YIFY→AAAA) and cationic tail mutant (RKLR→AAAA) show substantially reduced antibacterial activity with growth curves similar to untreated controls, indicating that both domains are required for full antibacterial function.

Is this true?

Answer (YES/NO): YES